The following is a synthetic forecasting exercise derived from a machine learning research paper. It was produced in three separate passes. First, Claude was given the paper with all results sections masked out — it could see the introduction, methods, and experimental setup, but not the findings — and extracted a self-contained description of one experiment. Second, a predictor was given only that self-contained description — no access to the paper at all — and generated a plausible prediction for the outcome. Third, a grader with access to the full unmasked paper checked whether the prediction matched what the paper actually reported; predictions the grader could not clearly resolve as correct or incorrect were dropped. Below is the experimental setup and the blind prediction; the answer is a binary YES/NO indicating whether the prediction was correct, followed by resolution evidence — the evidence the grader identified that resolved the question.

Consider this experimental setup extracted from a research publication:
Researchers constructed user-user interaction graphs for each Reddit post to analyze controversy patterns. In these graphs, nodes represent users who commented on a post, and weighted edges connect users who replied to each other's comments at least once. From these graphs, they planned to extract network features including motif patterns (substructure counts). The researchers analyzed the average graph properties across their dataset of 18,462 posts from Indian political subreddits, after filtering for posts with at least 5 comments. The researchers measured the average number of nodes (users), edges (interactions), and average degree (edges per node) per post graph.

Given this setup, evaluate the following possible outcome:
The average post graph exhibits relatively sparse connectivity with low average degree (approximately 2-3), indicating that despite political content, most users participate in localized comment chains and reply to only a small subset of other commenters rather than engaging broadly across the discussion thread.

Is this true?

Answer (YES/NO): NO